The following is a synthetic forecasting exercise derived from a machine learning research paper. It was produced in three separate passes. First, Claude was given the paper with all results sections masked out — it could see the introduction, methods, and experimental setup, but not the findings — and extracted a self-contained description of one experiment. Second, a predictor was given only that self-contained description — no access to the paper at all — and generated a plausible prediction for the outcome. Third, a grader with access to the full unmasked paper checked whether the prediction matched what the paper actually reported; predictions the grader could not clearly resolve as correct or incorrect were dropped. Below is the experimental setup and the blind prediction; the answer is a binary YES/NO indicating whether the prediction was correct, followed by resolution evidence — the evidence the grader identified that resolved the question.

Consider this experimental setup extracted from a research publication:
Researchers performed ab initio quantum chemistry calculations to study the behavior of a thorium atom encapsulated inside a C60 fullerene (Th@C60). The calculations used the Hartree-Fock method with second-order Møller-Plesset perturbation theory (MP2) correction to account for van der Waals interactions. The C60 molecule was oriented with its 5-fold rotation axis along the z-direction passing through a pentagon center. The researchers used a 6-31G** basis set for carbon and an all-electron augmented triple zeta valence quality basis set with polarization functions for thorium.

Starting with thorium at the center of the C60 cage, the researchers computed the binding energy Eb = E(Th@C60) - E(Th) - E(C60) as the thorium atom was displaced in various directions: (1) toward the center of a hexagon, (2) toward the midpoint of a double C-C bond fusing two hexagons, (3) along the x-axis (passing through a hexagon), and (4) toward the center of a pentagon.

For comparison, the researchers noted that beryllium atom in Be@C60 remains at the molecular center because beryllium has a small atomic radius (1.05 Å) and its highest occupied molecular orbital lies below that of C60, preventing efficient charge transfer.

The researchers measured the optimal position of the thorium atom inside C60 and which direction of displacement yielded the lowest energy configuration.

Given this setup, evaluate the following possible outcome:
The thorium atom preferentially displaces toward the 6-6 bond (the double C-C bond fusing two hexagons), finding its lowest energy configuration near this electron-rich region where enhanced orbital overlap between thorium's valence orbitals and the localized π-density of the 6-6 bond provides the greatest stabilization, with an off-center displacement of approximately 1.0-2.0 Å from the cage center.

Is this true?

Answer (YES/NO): NO